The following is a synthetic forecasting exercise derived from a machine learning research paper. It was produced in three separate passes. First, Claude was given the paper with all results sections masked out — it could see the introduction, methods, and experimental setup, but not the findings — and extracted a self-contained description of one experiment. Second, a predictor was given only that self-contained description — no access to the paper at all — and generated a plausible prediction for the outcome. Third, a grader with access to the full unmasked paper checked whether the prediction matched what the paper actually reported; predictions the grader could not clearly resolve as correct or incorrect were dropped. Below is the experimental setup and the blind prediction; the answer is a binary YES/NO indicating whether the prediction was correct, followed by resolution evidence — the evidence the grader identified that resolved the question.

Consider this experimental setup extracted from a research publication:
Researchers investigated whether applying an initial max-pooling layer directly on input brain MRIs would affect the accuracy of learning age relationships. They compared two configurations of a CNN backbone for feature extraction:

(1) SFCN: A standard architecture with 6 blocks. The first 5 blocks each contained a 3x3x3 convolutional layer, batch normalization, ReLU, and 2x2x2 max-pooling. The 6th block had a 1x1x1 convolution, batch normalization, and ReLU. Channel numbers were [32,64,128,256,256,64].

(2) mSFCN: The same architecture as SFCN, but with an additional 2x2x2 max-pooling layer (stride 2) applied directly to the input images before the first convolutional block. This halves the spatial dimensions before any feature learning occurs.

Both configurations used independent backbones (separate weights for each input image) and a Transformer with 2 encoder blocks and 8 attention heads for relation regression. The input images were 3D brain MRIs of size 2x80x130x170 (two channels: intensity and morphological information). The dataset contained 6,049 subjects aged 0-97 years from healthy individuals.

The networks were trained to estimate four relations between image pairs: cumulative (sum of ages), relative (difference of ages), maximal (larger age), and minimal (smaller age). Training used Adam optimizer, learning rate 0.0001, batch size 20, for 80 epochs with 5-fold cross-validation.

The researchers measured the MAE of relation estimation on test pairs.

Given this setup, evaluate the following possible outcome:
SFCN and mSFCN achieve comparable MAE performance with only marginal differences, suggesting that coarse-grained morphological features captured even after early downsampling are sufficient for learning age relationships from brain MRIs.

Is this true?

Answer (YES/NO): NO